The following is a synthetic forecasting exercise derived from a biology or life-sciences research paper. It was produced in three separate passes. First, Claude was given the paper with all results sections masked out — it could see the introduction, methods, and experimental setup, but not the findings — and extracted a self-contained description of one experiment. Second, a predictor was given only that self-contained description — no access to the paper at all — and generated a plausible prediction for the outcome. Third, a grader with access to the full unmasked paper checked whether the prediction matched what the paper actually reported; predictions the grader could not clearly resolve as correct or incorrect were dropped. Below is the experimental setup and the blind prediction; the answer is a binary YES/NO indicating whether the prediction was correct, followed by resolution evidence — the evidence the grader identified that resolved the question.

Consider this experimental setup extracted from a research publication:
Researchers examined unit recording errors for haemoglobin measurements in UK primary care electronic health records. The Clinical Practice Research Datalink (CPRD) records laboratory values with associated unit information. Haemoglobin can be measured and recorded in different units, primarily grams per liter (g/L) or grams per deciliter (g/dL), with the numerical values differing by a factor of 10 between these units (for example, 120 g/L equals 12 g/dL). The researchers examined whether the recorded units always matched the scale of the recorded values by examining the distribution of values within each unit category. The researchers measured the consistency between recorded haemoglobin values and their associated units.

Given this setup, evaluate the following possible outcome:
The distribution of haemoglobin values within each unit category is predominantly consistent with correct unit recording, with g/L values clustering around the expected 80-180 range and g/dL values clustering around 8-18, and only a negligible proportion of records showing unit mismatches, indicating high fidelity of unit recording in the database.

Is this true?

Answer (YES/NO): NO